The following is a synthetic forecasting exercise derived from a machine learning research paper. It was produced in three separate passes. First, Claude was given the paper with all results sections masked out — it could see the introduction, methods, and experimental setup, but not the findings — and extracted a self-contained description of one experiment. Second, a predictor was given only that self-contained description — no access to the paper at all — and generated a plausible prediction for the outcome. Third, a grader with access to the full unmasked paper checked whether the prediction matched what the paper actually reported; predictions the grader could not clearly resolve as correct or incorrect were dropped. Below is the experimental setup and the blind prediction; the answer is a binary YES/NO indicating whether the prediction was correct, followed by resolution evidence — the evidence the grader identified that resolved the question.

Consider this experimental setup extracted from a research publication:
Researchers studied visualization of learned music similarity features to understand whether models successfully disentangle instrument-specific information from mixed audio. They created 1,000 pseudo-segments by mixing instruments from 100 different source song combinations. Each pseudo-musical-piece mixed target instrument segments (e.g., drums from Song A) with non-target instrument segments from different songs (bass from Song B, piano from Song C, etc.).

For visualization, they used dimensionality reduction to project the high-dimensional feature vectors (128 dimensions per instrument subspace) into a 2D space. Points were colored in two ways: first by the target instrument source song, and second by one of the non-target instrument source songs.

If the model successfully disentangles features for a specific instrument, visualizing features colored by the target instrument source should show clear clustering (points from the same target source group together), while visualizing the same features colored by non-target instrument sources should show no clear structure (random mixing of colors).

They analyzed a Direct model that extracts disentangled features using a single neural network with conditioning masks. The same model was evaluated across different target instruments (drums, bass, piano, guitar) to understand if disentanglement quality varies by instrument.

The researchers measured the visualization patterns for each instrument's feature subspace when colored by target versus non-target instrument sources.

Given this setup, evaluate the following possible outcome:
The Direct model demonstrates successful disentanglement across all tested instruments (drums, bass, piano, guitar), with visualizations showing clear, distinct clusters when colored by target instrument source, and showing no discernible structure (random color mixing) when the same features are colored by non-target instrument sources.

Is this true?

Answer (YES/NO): NO